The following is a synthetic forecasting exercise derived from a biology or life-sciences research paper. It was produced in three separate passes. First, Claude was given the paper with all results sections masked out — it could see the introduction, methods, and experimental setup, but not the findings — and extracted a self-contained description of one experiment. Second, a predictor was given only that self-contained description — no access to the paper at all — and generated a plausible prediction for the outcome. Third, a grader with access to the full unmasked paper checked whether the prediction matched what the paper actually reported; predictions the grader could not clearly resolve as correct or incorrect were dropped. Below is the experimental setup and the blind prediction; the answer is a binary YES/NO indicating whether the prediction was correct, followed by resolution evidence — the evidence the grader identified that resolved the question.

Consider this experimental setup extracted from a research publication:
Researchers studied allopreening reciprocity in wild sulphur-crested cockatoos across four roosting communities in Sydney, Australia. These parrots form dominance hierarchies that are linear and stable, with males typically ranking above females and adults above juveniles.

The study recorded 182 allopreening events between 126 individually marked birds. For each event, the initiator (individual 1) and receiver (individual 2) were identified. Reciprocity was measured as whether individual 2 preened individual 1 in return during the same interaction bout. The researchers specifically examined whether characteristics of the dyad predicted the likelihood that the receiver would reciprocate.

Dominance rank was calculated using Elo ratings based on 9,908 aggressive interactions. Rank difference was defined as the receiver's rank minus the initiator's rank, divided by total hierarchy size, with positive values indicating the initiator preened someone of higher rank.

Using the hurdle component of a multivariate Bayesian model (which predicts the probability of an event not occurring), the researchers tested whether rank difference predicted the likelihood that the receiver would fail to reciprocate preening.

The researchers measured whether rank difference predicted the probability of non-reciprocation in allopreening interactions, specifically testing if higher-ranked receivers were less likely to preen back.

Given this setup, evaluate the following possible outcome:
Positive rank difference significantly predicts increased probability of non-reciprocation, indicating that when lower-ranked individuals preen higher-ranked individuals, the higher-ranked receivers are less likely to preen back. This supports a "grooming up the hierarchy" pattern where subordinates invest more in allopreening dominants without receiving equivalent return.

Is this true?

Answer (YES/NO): NO